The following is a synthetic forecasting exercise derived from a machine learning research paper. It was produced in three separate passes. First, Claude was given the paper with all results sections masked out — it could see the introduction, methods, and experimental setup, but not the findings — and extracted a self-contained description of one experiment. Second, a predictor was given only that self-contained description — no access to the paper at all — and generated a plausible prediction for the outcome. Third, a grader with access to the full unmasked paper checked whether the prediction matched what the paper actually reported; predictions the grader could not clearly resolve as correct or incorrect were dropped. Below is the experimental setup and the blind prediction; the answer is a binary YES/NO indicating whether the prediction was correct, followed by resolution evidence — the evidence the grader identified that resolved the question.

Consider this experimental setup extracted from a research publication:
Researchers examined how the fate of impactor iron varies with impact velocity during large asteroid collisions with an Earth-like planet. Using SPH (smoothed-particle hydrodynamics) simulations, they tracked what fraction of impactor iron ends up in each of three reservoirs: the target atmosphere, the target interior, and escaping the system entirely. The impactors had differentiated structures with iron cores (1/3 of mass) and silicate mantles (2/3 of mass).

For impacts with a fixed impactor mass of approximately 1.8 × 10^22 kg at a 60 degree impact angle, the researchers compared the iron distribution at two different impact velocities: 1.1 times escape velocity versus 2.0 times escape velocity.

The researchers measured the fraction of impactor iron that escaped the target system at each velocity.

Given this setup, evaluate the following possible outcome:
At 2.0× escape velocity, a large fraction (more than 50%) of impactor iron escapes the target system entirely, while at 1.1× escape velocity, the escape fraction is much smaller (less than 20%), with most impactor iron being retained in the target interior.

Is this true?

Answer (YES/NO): NO